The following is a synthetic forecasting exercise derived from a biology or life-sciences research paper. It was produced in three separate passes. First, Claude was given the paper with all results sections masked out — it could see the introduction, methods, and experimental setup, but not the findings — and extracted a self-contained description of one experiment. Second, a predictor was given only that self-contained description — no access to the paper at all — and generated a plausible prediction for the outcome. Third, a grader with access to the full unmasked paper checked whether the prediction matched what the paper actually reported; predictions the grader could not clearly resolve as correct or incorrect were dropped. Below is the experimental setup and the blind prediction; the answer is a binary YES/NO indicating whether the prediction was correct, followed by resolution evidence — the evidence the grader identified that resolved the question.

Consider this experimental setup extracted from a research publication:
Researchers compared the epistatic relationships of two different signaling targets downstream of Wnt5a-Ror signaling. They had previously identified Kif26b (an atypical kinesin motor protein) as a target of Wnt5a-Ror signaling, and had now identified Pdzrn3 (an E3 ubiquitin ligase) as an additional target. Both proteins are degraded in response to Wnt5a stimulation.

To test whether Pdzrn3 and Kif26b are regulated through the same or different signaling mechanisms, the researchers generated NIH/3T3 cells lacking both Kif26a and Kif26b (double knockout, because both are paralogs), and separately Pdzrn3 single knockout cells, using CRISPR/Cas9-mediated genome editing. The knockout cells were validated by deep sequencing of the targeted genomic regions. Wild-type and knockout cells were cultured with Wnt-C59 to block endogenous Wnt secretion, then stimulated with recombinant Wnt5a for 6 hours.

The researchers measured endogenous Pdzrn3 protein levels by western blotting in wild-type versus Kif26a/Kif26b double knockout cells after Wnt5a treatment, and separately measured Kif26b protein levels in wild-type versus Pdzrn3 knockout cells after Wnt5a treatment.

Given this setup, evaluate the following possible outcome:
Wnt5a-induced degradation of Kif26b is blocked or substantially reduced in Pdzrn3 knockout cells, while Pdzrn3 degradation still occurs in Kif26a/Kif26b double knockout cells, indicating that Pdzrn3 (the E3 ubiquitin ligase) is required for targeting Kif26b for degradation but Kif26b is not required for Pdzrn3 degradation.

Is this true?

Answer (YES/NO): NO